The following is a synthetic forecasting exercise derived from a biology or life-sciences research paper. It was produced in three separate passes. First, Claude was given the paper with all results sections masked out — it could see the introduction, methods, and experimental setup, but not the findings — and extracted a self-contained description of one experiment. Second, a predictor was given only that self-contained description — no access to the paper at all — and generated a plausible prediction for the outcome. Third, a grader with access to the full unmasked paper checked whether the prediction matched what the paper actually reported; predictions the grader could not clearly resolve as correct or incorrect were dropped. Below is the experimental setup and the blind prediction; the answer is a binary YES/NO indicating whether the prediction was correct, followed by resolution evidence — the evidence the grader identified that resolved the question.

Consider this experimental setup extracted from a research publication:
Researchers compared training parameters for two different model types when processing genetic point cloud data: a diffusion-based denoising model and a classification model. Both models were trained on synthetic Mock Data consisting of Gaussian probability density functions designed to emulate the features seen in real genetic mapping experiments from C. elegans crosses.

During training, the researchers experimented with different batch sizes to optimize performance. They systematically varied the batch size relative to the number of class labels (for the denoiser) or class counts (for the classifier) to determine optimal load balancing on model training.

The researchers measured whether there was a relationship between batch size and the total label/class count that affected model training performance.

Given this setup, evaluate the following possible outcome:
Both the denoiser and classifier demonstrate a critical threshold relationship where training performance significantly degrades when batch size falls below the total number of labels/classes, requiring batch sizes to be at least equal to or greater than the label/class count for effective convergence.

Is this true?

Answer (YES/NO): NO